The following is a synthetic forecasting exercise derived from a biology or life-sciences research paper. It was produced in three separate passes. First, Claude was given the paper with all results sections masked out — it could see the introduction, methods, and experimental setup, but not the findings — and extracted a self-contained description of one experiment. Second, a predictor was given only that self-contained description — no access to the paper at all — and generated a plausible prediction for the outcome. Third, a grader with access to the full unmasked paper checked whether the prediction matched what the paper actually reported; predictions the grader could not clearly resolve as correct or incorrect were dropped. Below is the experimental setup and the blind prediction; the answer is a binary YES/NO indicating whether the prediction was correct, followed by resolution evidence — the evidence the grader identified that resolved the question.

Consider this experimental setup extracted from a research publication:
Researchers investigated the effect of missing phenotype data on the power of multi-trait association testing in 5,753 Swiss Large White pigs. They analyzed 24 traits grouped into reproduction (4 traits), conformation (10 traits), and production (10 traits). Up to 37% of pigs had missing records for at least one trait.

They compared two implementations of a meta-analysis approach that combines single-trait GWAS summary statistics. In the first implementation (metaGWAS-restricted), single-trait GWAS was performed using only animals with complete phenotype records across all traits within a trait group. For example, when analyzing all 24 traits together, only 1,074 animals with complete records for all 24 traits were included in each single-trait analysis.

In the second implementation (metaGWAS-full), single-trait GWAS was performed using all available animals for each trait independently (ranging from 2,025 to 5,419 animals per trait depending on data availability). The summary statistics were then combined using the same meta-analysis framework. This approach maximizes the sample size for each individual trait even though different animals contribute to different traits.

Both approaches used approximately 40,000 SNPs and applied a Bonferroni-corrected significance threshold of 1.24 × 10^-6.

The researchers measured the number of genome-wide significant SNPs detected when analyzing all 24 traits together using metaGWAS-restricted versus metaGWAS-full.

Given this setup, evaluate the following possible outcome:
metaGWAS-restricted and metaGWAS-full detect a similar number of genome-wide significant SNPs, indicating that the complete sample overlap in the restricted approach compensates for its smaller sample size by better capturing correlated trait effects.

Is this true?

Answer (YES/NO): NO